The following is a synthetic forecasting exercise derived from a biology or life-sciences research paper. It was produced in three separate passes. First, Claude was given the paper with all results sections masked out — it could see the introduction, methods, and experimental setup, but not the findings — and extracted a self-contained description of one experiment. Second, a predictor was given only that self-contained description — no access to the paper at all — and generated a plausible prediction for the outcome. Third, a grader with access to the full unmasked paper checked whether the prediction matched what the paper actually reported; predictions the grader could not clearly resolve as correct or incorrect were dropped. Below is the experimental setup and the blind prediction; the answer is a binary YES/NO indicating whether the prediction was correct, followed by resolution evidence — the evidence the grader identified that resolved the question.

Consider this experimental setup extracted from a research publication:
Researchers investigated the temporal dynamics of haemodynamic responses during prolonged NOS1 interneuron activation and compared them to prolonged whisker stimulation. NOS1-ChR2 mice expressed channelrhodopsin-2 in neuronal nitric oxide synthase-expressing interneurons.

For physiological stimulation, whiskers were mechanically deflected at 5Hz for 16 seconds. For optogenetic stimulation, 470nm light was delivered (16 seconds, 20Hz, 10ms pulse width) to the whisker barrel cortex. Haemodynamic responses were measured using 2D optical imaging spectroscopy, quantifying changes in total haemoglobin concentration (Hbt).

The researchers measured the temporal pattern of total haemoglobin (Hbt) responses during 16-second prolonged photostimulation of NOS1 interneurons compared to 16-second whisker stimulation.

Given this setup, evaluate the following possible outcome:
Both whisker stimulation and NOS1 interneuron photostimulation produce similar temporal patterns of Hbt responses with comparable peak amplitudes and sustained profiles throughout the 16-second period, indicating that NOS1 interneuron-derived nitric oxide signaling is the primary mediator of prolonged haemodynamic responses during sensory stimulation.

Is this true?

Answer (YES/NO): NO